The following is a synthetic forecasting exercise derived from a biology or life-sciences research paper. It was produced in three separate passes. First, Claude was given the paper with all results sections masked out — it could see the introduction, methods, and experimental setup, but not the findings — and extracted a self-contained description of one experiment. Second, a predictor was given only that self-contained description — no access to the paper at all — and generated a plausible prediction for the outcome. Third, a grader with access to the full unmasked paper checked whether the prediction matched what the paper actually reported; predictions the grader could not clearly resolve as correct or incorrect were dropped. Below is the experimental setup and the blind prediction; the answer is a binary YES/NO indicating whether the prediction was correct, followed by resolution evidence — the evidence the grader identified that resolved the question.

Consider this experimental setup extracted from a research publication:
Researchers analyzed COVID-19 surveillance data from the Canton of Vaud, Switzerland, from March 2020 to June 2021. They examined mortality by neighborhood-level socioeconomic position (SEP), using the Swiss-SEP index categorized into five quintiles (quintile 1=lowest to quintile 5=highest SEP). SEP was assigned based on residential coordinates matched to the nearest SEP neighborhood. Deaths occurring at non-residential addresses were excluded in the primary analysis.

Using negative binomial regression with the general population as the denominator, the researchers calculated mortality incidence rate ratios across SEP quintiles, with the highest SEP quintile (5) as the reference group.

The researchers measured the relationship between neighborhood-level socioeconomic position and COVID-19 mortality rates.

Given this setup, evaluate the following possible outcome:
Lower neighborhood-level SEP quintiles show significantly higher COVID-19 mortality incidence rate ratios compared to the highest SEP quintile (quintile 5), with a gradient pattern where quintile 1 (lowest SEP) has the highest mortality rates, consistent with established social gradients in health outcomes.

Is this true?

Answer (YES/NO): YES